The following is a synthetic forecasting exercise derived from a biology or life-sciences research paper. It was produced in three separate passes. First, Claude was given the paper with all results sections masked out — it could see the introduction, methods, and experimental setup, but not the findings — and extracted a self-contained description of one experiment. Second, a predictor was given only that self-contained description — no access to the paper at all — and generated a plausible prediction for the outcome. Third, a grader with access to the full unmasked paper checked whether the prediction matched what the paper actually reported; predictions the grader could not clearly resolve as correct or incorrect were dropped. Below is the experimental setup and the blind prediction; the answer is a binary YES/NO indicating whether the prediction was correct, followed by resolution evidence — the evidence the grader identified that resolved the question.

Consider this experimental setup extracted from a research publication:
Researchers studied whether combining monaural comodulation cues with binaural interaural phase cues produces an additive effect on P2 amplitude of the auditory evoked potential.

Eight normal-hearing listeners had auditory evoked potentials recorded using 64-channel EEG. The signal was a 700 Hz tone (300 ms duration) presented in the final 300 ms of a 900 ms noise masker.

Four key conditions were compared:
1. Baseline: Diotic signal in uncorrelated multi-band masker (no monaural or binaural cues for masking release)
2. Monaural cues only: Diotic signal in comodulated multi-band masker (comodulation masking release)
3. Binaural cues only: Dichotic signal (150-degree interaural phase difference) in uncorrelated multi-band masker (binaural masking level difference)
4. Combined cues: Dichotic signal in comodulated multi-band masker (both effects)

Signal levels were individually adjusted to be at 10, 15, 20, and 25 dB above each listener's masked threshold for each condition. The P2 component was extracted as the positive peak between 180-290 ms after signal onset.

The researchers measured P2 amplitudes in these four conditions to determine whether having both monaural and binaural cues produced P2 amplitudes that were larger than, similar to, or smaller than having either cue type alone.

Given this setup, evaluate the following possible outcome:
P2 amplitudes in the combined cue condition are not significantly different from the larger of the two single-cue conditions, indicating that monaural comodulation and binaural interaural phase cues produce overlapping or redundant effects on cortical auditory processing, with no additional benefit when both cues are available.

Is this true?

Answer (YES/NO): NO